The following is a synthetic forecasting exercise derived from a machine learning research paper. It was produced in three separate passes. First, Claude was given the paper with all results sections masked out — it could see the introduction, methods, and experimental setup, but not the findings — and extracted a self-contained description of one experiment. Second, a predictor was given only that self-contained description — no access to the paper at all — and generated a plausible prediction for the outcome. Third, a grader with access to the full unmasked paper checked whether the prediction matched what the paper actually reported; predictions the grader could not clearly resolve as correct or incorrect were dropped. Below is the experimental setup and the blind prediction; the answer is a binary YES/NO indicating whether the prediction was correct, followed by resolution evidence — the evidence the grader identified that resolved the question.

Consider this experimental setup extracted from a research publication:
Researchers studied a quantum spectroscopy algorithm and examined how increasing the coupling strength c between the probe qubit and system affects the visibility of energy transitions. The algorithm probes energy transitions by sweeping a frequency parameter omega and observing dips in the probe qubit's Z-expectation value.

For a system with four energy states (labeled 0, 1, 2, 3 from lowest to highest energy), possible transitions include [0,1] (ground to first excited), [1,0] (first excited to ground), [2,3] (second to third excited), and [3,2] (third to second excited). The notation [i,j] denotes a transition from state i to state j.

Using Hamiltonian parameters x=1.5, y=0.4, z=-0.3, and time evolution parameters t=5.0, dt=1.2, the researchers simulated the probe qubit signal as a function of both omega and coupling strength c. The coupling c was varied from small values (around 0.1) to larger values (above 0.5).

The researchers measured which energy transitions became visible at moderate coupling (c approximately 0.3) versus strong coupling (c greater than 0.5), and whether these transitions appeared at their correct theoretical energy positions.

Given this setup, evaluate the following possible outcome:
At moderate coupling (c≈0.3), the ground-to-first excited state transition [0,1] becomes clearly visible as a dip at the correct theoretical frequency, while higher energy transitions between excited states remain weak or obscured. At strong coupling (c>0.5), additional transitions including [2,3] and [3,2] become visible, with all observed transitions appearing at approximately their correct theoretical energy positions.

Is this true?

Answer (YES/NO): NO